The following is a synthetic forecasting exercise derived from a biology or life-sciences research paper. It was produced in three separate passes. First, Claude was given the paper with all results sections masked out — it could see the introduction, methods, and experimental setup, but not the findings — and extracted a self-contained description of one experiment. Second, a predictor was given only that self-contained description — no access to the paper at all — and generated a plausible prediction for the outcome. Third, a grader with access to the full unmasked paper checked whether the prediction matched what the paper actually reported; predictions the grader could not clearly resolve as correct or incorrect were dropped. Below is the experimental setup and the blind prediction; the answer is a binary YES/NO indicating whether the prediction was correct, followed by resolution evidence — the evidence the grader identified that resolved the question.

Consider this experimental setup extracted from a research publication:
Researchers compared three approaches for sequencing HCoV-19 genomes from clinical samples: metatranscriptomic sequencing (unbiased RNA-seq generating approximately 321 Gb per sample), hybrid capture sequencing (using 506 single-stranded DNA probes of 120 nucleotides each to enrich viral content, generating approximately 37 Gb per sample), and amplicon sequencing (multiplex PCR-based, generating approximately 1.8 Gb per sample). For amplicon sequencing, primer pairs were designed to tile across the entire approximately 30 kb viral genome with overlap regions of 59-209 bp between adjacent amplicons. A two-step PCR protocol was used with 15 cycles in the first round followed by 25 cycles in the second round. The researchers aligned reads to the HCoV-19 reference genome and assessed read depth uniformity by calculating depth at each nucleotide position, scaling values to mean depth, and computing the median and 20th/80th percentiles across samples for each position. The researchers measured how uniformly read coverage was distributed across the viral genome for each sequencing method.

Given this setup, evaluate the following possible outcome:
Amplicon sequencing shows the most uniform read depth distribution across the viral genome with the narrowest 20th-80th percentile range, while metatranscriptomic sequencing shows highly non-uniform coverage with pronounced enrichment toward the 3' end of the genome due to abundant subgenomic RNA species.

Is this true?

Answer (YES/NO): NO